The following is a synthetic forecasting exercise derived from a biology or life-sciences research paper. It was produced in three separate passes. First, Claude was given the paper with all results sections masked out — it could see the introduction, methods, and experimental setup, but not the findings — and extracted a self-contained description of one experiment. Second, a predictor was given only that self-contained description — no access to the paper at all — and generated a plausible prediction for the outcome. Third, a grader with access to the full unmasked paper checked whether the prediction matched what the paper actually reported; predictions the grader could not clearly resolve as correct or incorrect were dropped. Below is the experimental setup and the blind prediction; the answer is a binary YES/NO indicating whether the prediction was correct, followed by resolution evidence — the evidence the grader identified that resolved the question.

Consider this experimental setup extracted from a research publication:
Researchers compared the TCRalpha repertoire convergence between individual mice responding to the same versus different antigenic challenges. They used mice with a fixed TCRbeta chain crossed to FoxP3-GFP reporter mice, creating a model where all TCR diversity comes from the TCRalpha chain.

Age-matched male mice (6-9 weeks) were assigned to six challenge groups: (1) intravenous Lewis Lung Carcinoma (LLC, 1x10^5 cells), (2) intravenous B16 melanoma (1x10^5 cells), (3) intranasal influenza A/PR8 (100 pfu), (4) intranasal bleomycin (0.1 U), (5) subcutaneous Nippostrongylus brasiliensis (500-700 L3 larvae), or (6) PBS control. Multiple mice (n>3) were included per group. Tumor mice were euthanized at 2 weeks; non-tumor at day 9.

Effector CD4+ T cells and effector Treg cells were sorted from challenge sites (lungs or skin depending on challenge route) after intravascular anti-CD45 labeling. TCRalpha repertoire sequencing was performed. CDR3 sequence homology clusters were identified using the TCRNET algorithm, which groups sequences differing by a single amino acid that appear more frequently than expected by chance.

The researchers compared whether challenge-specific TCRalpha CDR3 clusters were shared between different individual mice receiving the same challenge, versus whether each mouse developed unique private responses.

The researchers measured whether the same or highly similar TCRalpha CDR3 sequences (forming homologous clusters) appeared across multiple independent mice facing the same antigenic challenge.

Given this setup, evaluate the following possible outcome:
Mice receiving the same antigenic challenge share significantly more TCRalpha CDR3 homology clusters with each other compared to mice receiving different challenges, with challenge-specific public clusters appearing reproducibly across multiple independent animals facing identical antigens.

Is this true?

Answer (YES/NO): YES